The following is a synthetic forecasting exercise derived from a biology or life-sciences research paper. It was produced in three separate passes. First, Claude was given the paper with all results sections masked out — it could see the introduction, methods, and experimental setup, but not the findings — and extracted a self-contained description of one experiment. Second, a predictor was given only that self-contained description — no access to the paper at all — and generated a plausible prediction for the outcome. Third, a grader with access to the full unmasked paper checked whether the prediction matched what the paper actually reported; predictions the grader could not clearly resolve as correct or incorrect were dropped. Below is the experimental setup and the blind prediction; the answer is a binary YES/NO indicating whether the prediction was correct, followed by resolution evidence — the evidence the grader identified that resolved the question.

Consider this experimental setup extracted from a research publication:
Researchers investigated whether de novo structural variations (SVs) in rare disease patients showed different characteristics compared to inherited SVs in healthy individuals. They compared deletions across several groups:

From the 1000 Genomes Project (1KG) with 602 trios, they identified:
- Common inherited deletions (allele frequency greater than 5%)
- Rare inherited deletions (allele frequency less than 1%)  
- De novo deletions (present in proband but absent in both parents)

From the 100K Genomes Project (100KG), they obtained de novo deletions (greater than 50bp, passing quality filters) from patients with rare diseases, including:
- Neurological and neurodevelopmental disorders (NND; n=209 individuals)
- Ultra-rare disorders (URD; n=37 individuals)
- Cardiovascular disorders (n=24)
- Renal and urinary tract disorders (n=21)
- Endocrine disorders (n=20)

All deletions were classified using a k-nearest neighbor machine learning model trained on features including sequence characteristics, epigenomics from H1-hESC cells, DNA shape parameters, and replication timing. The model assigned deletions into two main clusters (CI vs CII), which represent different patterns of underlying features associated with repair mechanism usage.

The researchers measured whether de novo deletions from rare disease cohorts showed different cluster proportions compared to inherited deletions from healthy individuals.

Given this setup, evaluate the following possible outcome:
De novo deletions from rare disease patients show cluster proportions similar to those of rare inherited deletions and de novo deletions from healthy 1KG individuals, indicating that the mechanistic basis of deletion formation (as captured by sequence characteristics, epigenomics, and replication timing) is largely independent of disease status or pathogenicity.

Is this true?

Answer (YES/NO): NO